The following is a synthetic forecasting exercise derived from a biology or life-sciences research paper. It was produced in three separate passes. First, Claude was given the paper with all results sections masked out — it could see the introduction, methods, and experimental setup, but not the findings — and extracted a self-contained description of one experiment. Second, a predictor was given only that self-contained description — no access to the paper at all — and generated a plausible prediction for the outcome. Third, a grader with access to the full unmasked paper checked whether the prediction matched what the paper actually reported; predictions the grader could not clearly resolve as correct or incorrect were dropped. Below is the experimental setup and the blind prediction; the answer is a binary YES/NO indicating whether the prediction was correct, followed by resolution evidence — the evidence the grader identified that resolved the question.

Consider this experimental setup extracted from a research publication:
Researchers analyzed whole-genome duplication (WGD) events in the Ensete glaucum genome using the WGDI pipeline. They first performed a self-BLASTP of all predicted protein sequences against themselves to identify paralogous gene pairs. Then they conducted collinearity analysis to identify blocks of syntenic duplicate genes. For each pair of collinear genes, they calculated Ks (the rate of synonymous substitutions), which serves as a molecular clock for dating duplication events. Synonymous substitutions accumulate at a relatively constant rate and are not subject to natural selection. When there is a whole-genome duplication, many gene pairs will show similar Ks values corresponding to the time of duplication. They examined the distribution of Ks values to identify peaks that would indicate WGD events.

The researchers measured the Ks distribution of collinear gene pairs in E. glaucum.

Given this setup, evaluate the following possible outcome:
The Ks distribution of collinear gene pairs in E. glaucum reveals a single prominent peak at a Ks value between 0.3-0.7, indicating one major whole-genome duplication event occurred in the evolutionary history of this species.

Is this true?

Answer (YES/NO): NO